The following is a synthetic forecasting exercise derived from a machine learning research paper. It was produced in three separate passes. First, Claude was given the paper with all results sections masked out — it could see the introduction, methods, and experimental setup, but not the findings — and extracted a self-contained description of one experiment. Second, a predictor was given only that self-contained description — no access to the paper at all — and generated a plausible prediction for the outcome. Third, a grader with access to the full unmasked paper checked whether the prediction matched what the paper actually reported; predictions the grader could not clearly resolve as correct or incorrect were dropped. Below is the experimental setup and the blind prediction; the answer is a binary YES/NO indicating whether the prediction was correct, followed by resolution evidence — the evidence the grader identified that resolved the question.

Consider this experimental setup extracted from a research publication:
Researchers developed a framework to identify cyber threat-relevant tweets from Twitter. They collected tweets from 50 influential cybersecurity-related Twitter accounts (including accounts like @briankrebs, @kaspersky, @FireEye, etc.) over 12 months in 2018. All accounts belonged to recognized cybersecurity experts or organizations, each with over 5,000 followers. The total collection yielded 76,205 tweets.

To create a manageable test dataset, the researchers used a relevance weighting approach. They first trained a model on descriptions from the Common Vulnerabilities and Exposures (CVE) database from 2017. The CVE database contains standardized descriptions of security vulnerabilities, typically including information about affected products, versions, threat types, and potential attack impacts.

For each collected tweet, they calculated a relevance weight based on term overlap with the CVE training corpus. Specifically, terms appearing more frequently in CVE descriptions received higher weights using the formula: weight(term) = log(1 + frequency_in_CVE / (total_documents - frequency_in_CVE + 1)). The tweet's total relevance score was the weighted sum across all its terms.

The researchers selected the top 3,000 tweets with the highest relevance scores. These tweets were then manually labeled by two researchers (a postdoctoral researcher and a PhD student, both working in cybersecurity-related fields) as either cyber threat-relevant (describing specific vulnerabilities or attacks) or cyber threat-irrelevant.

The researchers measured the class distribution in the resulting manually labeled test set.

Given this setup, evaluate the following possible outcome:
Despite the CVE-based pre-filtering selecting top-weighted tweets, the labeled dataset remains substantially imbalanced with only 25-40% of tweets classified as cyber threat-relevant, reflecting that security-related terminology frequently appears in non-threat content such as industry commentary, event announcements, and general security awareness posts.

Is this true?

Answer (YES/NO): NO